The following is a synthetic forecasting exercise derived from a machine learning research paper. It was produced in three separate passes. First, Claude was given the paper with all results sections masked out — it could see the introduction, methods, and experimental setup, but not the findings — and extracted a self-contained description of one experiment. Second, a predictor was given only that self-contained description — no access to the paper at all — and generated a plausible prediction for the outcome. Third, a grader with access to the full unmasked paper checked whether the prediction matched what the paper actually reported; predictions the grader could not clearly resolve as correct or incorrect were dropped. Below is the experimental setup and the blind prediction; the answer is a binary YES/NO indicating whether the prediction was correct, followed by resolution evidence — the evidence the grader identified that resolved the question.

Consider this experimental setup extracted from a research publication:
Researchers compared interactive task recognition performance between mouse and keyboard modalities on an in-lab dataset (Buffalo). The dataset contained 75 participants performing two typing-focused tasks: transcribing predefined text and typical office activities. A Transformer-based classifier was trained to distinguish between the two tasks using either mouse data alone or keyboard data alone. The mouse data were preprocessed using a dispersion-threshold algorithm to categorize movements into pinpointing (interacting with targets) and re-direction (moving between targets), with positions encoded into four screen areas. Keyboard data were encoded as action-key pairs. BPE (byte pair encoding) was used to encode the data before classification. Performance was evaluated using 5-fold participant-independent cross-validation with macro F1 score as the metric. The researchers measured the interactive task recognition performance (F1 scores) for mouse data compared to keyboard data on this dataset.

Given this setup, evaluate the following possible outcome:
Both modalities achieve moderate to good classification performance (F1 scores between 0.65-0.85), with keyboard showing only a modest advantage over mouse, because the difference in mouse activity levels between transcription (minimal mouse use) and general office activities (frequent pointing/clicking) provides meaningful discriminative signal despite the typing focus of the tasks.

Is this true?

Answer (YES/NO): NO